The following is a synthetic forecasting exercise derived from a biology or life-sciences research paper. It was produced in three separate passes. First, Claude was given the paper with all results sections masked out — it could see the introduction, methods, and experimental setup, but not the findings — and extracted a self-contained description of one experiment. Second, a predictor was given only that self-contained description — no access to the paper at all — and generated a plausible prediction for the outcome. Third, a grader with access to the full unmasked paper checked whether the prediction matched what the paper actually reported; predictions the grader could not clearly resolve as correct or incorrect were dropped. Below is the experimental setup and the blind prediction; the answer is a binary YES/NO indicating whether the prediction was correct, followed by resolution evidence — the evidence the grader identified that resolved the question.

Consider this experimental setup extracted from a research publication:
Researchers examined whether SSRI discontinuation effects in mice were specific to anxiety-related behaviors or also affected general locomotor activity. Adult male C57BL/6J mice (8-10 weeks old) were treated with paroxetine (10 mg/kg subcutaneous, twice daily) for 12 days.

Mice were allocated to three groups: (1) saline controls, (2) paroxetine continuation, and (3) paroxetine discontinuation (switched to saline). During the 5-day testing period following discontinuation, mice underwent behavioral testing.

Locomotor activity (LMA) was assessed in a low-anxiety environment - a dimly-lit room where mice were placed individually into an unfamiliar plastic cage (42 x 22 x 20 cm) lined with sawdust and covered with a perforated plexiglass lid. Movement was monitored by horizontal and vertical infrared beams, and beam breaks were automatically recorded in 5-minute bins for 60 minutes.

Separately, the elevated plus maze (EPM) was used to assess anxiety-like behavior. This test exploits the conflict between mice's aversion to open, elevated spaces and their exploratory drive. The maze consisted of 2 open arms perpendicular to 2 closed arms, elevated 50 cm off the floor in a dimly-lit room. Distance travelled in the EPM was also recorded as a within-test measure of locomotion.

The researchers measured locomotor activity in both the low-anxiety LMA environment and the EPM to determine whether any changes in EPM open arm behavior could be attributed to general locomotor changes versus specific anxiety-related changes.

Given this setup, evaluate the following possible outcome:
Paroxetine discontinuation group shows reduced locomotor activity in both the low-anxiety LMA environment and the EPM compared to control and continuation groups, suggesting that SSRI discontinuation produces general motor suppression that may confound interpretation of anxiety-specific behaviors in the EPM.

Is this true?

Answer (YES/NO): NO